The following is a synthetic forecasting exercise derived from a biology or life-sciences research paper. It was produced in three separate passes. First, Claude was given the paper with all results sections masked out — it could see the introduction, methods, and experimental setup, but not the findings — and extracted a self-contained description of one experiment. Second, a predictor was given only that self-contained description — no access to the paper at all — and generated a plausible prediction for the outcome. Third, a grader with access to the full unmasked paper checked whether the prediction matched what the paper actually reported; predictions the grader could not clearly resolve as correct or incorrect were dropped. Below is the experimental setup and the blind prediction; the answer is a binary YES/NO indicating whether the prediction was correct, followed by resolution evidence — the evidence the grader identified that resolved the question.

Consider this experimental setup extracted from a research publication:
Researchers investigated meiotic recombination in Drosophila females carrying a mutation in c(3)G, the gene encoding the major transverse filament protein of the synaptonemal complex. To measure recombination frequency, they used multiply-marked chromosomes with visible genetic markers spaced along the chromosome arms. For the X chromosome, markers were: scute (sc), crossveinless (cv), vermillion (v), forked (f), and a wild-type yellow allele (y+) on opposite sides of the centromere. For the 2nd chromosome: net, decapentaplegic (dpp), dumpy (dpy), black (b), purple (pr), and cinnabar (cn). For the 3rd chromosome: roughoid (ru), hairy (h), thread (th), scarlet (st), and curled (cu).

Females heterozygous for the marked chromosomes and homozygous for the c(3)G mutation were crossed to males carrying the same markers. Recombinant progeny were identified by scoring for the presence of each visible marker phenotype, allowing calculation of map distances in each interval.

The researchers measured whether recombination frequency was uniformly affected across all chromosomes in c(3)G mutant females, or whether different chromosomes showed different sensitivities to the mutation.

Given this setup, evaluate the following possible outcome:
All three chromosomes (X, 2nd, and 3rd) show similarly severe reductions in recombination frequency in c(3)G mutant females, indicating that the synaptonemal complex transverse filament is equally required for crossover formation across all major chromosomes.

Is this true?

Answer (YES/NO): NO